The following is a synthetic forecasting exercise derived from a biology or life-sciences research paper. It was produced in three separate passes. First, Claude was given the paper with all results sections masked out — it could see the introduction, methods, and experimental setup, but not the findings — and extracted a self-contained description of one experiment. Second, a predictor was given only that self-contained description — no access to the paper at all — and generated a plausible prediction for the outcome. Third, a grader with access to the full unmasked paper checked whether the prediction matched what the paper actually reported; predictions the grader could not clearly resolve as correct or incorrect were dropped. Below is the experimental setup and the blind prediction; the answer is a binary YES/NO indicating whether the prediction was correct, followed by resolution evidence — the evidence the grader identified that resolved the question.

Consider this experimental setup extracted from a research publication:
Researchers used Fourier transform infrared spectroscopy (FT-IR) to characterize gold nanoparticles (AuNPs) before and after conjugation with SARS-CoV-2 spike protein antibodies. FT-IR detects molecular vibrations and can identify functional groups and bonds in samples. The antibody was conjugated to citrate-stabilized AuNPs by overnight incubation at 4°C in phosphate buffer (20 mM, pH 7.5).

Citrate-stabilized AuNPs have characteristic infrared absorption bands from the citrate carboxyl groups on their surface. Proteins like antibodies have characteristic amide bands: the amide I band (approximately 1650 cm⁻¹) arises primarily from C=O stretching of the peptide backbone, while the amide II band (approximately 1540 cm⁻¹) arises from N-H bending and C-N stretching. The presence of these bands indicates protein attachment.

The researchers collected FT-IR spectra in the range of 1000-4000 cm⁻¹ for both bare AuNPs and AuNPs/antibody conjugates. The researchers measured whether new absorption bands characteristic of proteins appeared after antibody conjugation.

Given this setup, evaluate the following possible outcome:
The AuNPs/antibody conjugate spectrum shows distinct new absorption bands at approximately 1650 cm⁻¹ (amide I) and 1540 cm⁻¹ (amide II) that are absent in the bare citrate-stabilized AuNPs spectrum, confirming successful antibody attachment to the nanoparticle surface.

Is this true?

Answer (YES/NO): NO